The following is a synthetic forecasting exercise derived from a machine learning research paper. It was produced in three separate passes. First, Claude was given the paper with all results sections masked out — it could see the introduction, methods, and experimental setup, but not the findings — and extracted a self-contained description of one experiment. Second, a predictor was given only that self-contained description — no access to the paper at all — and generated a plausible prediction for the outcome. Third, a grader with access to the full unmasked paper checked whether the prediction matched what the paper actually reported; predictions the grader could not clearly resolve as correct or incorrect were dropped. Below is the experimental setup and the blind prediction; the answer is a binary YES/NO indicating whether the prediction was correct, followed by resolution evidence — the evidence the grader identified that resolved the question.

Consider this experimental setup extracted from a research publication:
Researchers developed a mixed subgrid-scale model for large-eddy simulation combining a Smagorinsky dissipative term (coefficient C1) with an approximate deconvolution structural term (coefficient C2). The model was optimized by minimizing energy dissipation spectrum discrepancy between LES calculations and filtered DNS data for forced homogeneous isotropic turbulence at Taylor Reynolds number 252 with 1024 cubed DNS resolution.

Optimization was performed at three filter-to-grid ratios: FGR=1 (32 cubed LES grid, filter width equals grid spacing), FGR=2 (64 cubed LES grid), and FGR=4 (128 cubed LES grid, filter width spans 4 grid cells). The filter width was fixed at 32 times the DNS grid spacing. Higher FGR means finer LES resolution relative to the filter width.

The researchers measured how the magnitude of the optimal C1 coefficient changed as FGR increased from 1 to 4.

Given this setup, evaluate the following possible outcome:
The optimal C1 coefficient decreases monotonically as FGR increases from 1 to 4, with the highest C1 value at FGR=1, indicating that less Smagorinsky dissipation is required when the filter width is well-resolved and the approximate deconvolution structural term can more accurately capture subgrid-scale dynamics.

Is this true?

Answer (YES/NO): YES